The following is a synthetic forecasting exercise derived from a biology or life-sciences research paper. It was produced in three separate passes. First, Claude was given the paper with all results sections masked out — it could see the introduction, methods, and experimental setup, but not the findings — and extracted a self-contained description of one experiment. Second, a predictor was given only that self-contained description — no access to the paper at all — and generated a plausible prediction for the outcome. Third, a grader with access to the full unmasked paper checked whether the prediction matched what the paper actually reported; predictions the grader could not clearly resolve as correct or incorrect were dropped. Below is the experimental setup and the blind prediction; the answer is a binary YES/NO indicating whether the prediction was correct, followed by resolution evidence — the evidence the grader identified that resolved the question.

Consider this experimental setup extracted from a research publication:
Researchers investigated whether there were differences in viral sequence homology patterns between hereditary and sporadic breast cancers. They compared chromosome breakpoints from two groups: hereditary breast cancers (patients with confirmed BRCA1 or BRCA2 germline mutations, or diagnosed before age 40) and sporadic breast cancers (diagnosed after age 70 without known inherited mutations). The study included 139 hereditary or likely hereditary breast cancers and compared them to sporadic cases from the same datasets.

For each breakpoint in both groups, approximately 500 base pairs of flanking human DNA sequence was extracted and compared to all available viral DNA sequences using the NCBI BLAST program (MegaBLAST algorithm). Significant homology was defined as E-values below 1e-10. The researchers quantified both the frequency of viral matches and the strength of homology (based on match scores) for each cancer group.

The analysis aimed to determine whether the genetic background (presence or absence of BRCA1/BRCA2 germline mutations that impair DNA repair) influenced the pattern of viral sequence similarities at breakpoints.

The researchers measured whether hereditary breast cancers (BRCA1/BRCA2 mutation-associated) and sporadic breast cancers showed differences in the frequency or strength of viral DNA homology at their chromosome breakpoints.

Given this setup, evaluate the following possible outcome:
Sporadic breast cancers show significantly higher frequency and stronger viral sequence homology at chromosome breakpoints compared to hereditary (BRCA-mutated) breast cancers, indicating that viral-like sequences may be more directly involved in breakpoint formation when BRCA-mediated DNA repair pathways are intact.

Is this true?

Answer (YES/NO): NO